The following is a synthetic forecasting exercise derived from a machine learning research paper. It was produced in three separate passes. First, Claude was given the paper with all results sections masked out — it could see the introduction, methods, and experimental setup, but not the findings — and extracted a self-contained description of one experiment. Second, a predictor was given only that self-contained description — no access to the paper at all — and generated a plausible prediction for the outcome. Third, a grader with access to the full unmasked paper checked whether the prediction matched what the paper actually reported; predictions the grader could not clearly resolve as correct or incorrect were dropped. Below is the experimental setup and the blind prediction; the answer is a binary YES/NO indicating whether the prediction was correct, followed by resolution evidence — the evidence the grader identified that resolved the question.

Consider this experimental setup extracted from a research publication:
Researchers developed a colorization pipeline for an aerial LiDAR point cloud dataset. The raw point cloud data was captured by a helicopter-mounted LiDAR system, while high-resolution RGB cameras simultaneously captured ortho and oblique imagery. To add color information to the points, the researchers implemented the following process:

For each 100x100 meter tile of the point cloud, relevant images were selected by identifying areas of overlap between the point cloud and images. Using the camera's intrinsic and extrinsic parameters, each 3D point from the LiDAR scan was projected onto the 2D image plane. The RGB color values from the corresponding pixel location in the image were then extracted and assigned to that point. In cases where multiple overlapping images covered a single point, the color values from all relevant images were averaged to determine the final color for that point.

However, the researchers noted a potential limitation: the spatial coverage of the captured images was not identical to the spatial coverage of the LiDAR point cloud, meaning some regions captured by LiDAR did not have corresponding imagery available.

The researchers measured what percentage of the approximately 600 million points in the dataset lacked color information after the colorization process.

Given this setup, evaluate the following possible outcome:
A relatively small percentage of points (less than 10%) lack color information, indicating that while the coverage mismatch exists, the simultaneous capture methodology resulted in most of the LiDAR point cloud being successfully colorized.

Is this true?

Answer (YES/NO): NO